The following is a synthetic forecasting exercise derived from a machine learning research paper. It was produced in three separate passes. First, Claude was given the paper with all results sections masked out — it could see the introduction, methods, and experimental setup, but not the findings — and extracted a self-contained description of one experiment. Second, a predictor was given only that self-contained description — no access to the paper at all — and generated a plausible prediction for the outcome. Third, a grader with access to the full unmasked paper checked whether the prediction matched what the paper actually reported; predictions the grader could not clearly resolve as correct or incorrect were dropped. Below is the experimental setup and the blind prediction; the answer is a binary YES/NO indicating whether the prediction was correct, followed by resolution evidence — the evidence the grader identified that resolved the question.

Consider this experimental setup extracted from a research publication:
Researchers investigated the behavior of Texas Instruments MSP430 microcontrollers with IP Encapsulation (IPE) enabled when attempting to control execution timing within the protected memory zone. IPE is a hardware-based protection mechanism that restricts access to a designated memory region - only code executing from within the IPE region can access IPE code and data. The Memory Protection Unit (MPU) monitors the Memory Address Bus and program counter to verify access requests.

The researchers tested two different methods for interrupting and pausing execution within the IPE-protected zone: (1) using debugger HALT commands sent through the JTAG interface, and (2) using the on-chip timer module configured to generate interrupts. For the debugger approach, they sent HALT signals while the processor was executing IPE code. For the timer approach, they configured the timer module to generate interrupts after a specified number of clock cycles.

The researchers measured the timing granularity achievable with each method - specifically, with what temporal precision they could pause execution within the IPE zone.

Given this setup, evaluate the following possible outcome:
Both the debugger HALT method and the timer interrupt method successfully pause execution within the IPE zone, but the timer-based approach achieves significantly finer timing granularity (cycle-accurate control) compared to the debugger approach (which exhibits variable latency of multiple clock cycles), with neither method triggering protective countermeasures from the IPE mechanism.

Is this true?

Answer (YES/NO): NO